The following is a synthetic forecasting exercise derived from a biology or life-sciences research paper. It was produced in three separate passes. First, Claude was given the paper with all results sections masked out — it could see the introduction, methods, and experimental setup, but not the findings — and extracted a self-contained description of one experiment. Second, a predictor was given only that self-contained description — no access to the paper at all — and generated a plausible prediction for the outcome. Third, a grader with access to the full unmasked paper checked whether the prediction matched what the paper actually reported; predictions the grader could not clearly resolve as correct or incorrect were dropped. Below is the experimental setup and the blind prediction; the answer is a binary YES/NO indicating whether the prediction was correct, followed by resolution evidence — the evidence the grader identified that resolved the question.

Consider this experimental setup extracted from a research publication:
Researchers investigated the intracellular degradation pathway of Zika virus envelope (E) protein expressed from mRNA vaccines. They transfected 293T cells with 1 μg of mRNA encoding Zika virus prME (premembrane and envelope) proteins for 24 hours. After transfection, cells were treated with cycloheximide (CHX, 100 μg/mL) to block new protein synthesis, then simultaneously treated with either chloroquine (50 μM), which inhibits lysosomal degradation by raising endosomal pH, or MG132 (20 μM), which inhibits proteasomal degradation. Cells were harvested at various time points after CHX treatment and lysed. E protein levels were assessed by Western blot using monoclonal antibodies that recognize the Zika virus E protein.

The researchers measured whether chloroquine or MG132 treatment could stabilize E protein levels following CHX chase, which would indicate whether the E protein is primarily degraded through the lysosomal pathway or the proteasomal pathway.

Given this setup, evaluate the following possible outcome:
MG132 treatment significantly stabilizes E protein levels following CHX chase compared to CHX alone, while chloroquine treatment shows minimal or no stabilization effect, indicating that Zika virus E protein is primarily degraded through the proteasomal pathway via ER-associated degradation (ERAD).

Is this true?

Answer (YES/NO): YES